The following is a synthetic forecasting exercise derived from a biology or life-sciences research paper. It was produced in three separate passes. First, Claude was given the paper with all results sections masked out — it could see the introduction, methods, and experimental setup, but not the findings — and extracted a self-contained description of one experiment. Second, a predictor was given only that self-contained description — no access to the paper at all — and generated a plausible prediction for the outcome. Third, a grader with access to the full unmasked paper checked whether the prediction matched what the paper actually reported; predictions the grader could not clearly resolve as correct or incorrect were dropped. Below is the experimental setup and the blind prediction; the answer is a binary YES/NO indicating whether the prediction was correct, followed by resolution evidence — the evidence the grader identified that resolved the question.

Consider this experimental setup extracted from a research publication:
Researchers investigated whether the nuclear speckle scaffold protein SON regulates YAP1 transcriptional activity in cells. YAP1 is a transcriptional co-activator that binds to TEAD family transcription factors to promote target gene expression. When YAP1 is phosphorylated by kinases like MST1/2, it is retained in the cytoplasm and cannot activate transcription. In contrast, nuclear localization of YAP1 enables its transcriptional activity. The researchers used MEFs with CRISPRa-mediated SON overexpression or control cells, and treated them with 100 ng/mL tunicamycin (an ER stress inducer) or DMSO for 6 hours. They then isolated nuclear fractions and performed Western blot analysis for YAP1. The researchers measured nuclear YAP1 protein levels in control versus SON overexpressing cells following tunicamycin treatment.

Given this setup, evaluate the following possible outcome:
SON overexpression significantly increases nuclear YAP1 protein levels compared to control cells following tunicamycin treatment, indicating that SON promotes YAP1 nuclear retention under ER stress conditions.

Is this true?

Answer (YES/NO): NO